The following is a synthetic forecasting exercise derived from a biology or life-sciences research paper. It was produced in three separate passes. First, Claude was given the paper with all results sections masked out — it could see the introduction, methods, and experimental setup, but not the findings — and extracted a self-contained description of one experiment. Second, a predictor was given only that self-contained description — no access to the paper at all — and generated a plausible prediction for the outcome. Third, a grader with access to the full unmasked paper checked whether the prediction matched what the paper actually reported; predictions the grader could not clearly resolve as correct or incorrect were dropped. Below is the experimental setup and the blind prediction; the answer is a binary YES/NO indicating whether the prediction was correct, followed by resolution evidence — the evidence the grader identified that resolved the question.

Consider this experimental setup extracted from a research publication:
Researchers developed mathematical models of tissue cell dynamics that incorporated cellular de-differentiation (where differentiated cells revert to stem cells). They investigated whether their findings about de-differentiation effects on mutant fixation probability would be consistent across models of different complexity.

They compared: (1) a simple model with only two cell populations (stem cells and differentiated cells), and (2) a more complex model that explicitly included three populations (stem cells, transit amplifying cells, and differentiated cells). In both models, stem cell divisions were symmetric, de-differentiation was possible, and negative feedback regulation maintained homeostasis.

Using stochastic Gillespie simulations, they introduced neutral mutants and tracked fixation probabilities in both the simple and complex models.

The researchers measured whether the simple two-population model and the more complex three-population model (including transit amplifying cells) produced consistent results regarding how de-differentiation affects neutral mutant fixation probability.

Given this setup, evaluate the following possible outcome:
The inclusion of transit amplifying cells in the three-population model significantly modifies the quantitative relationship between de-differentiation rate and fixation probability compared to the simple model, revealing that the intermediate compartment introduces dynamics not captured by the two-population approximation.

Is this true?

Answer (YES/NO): NO